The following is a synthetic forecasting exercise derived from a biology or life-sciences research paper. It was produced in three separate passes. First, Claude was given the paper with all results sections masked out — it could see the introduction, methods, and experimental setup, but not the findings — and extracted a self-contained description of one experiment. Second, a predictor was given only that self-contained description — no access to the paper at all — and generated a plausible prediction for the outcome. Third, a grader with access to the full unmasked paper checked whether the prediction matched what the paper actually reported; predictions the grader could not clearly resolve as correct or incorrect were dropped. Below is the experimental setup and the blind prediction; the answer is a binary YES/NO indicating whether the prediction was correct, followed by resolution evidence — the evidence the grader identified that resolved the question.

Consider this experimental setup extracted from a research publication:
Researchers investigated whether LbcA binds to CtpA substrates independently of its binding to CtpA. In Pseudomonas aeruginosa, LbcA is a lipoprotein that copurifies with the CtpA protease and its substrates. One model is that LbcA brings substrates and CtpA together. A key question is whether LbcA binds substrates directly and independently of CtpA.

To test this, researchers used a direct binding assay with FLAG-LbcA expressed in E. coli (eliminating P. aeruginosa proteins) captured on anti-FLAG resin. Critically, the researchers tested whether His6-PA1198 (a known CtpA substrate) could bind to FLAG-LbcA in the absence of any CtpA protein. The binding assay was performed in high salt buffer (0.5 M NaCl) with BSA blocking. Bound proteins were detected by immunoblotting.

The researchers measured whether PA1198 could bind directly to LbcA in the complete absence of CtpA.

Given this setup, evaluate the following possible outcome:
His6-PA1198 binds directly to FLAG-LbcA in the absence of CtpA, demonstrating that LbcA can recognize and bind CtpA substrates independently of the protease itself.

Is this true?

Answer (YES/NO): YES